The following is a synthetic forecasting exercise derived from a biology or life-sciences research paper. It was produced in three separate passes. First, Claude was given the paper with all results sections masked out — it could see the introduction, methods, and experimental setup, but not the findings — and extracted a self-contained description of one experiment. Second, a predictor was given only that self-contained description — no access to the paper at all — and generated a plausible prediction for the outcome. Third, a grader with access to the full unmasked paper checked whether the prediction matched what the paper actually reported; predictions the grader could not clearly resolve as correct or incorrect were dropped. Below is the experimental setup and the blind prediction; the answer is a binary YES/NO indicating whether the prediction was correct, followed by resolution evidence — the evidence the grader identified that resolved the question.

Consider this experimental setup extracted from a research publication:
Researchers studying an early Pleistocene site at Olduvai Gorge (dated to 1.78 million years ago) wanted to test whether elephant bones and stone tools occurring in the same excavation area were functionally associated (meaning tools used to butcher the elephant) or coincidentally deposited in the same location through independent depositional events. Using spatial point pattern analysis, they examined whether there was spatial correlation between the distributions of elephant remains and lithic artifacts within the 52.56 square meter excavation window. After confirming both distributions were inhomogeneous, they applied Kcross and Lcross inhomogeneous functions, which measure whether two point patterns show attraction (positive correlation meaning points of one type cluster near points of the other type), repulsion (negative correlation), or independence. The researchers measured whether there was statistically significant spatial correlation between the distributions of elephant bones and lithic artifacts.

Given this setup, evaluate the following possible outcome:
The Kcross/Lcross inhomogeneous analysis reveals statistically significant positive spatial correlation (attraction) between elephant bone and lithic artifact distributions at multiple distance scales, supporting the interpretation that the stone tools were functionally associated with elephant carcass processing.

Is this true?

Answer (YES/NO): NO